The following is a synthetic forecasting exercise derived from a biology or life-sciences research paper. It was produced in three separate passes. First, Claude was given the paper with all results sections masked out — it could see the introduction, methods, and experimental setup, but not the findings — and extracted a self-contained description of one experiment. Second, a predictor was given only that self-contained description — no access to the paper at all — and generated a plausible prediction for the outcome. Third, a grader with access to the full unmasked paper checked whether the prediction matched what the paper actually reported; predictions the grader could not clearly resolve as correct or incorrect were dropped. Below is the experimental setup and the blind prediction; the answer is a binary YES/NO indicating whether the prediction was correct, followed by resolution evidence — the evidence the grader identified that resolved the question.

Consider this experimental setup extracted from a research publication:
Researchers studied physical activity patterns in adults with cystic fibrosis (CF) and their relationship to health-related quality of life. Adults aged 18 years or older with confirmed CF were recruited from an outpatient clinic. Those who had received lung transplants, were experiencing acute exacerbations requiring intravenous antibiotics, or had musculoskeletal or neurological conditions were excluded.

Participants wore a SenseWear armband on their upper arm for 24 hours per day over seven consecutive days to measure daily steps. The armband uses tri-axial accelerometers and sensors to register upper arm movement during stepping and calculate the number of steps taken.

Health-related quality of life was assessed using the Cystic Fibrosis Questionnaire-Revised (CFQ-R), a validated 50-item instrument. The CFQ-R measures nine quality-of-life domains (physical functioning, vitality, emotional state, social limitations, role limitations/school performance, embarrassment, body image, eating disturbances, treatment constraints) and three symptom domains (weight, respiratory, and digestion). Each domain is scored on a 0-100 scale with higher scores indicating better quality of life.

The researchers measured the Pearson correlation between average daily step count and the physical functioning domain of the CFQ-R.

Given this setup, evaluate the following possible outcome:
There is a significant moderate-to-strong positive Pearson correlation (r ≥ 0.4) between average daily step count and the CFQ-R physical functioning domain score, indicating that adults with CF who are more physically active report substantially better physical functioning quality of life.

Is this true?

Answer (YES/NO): YES